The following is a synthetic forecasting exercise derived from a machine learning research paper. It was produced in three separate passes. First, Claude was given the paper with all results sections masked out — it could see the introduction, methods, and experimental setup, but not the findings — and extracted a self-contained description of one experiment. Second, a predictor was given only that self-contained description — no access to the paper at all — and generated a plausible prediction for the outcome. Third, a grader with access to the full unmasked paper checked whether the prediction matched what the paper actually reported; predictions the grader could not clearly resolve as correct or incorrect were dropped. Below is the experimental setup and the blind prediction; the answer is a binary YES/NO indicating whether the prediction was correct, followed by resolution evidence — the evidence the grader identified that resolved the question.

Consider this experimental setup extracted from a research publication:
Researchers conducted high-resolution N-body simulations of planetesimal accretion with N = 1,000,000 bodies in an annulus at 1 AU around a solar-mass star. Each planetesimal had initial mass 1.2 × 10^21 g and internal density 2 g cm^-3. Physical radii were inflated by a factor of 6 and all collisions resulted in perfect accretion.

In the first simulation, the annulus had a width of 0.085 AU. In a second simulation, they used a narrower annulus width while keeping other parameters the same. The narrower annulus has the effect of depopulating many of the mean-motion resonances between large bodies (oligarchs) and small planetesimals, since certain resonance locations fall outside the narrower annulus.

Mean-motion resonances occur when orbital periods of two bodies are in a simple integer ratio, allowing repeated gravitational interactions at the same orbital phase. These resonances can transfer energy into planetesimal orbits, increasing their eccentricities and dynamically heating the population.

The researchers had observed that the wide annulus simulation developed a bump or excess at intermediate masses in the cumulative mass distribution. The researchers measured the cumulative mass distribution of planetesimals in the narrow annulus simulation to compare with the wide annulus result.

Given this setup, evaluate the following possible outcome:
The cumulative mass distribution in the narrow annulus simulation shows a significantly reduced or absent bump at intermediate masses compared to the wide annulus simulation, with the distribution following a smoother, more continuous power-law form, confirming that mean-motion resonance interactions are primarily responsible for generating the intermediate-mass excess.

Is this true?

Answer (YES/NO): YES